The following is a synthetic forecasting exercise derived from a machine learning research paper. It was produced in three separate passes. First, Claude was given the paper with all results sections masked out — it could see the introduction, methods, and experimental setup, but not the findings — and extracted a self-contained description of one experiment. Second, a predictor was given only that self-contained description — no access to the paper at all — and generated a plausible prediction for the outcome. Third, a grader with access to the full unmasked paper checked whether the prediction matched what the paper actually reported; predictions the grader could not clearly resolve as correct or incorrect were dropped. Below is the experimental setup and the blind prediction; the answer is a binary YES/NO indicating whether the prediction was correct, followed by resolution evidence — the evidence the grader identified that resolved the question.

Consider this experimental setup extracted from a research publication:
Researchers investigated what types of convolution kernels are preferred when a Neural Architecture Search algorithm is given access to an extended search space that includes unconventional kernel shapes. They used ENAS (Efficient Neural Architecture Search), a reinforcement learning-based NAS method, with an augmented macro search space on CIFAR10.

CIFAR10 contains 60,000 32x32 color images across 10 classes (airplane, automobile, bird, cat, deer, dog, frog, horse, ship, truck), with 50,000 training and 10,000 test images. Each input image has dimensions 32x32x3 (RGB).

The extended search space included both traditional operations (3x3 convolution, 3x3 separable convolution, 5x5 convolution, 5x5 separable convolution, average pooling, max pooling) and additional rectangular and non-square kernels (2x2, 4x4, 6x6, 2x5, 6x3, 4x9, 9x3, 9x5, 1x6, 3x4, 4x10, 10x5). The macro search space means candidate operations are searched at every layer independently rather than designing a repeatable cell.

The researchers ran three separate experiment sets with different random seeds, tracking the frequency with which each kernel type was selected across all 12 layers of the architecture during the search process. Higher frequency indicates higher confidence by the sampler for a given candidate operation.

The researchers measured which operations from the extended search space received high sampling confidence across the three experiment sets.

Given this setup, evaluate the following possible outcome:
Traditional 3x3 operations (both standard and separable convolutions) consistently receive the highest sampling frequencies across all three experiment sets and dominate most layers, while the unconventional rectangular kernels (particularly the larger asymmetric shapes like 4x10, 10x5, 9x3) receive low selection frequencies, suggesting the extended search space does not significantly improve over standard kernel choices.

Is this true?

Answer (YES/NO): NO